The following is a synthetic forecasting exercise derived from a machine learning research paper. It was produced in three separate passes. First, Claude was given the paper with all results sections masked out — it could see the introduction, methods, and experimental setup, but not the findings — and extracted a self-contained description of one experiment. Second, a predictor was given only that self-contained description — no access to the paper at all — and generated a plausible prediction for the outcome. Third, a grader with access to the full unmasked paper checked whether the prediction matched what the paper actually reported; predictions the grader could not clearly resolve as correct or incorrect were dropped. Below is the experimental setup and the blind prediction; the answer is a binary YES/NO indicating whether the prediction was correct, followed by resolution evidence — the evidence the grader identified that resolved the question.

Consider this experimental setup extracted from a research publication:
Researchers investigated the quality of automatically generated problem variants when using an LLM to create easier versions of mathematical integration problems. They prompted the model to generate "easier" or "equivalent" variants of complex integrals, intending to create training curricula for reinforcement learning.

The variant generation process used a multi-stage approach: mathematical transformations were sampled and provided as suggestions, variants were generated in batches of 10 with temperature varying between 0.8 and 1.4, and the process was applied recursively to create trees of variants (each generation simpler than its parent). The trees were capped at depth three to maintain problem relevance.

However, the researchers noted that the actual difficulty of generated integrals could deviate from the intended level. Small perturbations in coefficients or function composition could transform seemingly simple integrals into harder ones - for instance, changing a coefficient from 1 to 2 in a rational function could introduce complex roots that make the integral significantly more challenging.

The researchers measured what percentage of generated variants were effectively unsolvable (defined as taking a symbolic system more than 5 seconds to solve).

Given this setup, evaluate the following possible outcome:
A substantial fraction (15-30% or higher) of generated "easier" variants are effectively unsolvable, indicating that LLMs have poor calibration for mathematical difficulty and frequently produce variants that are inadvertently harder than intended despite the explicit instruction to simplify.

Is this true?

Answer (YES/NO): NO